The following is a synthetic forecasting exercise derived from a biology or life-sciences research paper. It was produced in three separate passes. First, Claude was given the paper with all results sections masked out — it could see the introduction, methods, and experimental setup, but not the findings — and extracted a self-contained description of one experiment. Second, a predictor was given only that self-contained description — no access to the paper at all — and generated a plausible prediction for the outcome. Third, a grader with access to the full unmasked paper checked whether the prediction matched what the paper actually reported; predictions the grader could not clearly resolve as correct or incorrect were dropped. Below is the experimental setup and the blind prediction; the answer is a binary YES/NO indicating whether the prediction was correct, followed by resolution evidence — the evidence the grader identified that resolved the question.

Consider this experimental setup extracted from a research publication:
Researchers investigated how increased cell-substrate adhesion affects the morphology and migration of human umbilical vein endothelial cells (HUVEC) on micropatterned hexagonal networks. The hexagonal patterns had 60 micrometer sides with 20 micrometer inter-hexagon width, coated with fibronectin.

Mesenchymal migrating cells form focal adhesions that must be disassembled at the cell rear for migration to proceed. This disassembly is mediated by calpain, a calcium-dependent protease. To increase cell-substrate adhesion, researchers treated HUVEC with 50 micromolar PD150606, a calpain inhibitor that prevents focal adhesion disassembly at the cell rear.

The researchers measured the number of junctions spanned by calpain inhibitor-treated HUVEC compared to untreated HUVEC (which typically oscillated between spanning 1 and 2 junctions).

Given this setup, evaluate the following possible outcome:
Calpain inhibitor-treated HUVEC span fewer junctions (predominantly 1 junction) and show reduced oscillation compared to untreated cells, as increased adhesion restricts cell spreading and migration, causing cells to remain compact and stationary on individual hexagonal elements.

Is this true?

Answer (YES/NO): NO